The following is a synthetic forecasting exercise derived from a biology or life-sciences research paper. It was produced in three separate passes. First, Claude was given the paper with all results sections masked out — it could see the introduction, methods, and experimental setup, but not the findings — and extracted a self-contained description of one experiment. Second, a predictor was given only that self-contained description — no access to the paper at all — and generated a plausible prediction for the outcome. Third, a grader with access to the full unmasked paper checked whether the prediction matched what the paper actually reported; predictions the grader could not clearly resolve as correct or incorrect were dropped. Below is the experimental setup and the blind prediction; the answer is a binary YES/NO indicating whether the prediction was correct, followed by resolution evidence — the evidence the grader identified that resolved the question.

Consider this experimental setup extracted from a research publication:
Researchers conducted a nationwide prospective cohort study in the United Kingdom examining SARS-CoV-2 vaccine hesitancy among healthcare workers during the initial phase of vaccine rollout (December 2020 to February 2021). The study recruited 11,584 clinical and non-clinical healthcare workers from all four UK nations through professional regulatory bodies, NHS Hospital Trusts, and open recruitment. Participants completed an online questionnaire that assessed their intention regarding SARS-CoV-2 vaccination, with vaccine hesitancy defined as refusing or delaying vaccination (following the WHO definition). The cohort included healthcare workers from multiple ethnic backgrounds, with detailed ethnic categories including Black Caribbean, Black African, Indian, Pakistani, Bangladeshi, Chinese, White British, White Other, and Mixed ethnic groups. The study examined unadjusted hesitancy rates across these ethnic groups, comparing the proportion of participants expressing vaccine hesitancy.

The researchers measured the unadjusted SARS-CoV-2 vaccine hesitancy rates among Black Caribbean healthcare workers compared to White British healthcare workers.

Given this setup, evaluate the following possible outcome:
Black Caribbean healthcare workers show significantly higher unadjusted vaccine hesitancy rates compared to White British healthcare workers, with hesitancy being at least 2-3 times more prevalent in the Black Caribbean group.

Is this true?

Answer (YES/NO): YES